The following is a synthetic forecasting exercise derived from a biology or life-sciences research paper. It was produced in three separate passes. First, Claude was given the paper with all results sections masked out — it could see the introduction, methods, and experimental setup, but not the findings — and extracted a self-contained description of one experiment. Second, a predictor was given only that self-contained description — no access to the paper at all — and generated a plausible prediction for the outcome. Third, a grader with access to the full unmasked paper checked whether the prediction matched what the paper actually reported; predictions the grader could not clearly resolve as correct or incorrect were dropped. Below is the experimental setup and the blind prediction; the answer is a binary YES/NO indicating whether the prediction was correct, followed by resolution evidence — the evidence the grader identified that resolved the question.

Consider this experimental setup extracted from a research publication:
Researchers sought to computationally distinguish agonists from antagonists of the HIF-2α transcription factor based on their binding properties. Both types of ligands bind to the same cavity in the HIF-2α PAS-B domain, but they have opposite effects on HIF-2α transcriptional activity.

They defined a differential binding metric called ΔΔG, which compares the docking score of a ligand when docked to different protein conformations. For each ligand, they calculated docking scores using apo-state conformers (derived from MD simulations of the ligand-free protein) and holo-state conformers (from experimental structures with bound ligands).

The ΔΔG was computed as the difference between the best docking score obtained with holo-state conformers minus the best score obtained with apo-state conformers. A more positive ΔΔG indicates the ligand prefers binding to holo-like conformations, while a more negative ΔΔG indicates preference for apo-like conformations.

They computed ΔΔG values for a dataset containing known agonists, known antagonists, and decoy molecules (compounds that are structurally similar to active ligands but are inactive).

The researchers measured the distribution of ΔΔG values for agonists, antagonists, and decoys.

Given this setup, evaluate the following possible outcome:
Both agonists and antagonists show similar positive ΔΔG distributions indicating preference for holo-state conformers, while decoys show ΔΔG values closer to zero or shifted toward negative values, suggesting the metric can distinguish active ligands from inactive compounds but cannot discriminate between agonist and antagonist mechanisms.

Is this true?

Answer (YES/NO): NO